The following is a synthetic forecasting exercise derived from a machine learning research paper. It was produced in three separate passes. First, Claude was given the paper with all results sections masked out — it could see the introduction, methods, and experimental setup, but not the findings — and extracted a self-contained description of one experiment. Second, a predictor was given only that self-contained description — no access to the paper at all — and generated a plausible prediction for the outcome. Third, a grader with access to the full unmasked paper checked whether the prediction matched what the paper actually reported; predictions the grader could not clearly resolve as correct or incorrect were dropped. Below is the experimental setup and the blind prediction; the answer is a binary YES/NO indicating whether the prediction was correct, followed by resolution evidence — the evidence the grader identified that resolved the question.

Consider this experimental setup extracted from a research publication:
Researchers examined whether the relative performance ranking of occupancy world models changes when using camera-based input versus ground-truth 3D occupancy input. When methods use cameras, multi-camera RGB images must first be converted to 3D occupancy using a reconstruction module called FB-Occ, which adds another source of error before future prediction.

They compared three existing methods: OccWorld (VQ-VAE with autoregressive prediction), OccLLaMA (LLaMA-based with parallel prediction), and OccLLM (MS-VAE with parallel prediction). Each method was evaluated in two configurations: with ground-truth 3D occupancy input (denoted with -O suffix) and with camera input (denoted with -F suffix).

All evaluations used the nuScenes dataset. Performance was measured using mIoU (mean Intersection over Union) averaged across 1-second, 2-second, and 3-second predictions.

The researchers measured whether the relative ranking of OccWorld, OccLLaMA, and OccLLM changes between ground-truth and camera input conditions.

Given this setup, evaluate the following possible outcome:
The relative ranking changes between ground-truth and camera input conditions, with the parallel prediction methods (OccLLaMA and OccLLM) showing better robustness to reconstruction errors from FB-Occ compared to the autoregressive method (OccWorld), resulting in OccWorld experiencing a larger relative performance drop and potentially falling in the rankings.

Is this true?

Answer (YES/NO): NO